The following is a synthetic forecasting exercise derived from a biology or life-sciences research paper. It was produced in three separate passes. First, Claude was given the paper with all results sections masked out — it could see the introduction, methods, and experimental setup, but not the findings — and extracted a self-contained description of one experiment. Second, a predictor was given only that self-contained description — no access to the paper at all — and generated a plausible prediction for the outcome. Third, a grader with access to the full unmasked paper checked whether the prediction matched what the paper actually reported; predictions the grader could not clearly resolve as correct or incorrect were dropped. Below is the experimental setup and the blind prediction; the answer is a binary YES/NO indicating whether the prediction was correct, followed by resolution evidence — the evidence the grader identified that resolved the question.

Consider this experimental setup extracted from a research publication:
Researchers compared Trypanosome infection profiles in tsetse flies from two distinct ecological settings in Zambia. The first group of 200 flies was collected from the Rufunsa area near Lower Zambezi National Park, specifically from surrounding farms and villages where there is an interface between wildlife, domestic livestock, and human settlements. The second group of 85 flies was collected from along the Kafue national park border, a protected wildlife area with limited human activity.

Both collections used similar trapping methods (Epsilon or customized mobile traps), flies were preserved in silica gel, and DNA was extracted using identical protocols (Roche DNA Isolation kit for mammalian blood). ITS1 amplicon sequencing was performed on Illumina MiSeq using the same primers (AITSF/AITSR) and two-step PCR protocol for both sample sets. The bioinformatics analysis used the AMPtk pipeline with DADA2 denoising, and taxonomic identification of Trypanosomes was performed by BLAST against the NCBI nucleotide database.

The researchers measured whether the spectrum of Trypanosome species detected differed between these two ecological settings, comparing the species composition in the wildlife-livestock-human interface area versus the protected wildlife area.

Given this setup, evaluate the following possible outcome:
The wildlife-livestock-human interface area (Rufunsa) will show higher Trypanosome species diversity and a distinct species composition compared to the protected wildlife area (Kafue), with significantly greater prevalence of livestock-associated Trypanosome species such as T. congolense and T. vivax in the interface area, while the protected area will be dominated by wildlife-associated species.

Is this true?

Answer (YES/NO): YES